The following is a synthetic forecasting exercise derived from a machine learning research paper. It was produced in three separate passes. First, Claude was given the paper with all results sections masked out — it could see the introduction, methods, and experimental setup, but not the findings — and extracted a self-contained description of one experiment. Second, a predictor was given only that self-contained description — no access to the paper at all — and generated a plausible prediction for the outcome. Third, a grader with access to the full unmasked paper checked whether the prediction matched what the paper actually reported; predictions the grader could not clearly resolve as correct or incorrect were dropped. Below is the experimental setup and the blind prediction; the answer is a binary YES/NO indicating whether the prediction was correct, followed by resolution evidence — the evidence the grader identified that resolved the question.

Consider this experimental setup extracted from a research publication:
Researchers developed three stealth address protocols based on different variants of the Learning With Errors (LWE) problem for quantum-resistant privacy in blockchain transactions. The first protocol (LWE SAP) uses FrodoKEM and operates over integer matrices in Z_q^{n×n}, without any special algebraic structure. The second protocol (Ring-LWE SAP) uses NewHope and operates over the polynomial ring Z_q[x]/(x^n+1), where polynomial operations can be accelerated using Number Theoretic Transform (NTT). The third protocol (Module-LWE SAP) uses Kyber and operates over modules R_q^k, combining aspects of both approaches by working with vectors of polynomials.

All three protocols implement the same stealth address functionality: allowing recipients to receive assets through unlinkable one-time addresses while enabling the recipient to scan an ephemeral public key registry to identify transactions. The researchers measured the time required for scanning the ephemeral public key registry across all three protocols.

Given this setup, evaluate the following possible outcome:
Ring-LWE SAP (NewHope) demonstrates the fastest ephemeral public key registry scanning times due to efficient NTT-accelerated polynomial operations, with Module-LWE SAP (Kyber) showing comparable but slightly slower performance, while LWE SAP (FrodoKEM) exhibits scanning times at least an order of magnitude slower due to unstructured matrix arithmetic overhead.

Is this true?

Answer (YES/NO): NO